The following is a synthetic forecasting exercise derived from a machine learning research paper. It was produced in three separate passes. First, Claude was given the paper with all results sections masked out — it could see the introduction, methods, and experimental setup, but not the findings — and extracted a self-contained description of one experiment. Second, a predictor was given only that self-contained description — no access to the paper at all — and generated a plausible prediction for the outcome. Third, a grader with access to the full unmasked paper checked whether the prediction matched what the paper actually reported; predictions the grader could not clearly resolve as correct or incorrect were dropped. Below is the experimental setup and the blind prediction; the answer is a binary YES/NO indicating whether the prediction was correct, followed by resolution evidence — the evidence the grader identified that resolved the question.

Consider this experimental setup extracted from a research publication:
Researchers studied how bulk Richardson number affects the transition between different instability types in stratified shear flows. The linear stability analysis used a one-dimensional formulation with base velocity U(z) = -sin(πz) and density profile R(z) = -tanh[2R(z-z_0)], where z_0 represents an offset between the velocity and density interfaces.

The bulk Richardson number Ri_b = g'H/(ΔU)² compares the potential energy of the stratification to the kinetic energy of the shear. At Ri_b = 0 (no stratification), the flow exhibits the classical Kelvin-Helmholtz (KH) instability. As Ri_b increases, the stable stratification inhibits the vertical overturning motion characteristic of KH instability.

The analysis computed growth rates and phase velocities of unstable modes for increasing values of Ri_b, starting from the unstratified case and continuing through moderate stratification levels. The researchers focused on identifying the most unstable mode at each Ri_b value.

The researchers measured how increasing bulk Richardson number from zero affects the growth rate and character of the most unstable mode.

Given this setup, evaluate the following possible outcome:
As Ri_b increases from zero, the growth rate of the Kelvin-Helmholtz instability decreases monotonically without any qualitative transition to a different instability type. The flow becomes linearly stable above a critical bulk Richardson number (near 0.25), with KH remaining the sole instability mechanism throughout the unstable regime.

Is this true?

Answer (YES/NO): NO